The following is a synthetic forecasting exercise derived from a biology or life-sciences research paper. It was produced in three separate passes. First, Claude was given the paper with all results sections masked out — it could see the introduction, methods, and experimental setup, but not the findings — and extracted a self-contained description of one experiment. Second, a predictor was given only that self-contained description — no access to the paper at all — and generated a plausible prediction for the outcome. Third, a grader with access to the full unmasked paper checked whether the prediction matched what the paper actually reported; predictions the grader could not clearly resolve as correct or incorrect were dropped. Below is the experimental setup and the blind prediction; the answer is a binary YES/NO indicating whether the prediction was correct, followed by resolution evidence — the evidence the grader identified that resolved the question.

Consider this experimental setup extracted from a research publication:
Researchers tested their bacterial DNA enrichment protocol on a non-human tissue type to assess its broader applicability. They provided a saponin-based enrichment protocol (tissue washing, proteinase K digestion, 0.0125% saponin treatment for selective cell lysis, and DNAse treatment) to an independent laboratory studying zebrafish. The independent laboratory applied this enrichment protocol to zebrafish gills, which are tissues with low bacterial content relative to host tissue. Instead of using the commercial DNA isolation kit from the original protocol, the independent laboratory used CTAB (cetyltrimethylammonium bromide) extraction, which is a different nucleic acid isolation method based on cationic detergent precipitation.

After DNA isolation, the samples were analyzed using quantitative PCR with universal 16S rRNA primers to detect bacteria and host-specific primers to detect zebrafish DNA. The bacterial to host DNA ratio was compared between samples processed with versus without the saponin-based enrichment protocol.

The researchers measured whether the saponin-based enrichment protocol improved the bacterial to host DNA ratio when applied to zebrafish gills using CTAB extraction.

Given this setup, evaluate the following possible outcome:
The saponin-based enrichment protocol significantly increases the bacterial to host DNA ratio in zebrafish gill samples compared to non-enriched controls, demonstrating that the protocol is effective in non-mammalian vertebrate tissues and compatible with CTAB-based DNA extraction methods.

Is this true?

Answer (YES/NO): YES